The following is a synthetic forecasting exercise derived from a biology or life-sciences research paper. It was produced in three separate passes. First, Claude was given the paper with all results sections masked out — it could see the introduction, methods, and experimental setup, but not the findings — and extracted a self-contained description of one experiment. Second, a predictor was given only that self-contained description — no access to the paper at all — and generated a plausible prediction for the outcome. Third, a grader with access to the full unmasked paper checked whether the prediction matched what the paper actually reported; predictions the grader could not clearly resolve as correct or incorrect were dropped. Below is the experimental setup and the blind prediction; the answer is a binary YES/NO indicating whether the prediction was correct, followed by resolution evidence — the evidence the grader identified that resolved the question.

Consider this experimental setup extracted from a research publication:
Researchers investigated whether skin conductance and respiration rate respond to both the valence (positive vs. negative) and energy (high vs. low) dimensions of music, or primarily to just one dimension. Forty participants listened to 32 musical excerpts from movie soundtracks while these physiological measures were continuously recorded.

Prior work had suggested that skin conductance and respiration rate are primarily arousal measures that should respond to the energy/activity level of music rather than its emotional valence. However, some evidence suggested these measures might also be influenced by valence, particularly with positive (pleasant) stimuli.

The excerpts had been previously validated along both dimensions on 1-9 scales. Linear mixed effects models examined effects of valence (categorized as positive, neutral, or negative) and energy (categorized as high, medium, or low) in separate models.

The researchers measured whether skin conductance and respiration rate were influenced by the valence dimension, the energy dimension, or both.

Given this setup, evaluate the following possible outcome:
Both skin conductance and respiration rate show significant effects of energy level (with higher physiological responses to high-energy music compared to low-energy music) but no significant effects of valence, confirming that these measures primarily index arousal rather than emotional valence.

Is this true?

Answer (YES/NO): NO